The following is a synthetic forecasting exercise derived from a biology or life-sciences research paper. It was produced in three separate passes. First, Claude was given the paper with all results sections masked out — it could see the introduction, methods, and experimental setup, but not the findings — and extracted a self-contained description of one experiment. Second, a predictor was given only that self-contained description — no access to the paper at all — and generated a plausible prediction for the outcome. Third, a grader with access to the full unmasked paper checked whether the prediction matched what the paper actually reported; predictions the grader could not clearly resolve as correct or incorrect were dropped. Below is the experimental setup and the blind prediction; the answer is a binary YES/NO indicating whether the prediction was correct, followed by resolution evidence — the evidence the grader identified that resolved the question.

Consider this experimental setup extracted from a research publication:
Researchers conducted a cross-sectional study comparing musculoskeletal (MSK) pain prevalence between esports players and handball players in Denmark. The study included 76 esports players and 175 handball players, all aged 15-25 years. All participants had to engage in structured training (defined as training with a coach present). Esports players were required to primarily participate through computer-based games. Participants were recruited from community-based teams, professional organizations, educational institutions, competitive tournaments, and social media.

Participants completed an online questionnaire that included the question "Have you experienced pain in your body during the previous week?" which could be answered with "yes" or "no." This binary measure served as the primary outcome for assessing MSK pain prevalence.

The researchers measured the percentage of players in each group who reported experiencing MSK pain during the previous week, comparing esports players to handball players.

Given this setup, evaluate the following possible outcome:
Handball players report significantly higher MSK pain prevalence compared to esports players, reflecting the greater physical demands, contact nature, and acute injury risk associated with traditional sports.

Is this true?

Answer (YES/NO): YES